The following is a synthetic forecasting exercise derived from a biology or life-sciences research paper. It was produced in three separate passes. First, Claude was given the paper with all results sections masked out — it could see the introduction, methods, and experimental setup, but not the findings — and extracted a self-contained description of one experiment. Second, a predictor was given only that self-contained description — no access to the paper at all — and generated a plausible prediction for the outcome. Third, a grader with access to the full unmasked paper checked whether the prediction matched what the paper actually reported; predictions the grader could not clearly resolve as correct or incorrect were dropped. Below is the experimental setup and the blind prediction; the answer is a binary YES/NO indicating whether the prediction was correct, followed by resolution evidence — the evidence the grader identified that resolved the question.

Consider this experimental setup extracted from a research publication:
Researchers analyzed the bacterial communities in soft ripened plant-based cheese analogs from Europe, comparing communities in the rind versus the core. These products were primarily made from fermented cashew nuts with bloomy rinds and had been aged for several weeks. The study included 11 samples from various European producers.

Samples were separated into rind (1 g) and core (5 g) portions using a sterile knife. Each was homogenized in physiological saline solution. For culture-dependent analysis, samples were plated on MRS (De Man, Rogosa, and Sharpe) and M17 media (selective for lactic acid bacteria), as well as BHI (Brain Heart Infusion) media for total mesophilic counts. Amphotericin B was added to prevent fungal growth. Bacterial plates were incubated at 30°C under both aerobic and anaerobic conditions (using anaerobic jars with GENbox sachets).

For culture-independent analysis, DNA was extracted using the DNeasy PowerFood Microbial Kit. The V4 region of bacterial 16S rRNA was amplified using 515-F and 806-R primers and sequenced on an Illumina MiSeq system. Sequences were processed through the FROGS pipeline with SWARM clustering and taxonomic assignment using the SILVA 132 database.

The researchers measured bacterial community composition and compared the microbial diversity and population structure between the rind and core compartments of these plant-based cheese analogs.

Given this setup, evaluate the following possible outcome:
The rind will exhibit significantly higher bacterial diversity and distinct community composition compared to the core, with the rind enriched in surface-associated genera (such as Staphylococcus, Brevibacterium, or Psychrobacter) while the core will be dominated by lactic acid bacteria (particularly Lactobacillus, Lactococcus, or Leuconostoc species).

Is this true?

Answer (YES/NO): NO